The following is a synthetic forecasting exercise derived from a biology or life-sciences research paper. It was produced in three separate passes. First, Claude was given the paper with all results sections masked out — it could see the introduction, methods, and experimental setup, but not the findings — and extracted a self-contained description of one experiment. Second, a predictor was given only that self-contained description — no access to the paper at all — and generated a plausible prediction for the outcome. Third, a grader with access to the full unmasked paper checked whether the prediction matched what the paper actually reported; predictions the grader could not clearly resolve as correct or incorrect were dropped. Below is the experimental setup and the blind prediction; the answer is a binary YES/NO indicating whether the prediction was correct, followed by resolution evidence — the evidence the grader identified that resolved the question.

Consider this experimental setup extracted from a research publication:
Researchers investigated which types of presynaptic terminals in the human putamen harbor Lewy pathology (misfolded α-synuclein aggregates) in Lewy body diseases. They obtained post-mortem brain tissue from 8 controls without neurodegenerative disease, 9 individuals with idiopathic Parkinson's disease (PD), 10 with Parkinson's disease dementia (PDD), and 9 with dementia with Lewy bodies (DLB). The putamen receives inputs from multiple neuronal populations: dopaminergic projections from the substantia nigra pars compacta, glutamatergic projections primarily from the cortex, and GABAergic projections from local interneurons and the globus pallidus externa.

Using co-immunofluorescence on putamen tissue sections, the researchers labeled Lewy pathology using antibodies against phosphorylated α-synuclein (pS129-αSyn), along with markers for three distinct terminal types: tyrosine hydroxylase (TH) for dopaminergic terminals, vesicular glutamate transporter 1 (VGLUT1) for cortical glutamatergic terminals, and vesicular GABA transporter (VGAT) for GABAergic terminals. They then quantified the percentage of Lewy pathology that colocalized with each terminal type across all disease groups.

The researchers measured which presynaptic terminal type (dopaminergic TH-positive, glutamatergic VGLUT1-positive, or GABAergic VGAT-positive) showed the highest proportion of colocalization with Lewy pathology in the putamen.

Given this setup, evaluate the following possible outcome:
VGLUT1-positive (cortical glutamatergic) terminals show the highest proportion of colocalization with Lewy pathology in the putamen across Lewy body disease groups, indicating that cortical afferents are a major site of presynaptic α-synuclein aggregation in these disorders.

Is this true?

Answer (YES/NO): YES